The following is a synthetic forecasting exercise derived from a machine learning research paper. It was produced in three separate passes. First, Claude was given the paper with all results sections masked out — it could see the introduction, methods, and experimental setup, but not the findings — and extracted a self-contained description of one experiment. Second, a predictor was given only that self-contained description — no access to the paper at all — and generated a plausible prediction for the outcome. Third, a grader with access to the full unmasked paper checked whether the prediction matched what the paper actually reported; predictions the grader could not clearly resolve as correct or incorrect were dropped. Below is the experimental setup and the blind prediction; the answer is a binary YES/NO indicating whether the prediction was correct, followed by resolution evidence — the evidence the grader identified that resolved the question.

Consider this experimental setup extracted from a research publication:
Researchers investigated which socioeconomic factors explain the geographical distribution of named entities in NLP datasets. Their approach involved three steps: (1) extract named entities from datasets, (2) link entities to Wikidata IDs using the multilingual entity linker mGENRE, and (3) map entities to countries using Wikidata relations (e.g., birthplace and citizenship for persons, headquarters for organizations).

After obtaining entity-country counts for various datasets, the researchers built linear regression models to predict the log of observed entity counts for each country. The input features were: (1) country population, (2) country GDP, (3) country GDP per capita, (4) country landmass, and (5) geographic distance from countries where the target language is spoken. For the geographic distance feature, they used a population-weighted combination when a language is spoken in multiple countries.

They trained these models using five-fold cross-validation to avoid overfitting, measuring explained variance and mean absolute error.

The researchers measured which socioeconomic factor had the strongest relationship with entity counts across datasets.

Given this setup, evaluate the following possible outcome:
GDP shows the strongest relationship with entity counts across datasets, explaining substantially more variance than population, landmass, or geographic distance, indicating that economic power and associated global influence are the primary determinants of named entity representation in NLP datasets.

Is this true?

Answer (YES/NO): YES